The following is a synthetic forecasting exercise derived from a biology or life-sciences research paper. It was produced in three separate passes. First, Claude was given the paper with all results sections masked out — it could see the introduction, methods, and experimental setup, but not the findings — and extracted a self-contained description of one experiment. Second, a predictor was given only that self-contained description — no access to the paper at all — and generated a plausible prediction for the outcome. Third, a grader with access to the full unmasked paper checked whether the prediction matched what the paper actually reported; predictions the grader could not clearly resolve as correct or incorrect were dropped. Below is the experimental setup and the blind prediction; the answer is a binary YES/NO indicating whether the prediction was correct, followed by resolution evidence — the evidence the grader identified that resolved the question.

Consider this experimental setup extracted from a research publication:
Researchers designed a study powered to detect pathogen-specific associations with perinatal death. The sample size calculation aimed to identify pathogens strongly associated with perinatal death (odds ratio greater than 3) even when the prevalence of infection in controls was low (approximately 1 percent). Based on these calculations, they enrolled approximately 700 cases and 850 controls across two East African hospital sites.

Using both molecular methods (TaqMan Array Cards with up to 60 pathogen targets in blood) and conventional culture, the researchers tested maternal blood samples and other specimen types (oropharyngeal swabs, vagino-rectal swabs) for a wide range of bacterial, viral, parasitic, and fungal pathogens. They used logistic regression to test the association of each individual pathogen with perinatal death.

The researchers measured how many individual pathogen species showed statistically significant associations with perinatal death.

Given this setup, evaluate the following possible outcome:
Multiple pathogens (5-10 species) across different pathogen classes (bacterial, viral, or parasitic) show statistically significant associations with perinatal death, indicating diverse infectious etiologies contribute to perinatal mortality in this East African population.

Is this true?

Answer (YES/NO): NO